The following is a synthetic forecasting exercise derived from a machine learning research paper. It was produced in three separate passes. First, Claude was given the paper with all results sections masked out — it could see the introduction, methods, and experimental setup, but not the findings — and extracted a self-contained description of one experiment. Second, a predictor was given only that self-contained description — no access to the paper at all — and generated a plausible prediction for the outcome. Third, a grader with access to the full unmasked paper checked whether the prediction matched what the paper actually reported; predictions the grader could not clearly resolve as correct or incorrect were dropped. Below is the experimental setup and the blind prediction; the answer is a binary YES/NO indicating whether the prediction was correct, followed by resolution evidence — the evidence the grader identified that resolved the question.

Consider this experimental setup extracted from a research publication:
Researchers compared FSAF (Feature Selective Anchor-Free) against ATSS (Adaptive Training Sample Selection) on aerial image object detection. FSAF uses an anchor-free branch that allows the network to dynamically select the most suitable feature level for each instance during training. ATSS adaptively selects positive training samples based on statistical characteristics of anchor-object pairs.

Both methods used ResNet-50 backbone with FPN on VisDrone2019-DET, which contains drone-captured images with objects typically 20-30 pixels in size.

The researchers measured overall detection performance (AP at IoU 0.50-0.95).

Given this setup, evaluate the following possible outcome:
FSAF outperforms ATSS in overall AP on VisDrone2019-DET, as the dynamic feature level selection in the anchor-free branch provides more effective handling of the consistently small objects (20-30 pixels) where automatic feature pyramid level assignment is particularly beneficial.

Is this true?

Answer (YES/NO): NO